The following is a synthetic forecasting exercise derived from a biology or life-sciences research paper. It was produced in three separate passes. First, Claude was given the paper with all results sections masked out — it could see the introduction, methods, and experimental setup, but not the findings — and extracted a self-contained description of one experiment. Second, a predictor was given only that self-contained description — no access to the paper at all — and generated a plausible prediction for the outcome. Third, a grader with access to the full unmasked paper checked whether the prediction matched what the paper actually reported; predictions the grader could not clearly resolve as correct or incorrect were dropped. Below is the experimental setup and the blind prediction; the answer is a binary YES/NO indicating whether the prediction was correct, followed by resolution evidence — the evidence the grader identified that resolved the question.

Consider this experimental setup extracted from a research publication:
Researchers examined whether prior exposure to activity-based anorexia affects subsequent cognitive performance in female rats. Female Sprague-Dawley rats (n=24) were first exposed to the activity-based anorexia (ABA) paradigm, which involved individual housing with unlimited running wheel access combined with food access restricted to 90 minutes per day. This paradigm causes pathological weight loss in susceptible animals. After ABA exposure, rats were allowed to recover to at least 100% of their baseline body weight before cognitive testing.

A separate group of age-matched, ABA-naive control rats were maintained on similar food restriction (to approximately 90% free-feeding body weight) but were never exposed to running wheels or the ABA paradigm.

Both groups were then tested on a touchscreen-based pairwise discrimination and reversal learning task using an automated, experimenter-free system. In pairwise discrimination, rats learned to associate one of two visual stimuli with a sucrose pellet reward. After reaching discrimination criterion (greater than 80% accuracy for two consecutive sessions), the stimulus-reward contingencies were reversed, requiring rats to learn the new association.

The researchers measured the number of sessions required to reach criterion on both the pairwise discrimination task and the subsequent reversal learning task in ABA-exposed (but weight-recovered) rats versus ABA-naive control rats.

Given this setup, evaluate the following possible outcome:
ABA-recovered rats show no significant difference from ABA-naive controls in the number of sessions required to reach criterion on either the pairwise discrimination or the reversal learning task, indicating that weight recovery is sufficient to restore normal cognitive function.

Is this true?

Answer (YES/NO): NO